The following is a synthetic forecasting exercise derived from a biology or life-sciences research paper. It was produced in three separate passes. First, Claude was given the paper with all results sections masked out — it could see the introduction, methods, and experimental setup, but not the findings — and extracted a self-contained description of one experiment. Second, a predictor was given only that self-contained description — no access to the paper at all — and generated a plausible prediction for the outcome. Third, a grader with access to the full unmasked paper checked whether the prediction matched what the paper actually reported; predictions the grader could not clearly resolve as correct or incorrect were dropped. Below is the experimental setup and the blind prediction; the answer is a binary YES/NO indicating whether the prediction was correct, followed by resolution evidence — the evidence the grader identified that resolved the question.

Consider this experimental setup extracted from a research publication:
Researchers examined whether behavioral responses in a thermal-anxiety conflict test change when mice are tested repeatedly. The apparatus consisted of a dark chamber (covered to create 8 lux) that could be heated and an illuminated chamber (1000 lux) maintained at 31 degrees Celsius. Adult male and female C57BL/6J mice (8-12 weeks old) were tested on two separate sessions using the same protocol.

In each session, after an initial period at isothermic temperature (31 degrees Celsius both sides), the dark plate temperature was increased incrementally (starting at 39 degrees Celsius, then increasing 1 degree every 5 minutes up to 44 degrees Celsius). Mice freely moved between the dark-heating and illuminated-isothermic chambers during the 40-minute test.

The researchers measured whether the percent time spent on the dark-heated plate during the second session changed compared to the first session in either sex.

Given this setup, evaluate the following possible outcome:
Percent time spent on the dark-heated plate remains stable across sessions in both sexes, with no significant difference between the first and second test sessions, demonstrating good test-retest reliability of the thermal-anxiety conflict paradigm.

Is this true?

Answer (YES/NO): NO